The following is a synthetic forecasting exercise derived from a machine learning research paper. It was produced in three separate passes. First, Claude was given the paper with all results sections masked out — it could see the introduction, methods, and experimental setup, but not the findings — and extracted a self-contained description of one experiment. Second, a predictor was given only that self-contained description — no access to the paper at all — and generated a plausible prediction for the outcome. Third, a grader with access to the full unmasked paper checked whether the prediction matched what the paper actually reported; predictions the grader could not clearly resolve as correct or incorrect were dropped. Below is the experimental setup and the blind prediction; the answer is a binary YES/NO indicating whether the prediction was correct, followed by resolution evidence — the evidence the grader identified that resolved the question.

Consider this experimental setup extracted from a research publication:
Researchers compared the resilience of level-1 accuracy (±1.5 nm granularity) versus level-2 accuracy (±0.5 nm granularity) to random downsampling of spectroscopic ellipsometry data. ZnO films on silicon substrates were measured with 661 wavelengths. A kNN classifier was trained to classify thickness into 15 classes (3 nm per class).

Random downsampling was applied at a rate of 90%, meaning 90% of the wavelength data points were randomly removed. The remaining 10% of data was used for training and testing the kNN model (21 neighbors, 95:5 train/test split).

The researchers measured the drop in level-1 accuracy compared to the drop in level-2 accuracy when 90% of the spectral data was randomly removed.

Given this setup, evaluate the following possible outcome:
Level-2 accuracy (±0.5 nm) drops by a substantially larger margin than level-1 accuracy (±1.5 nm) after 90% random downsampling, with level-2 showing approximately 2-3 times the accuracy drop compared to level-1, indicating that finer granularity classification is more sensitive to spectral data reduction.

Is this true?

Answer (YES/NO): YES